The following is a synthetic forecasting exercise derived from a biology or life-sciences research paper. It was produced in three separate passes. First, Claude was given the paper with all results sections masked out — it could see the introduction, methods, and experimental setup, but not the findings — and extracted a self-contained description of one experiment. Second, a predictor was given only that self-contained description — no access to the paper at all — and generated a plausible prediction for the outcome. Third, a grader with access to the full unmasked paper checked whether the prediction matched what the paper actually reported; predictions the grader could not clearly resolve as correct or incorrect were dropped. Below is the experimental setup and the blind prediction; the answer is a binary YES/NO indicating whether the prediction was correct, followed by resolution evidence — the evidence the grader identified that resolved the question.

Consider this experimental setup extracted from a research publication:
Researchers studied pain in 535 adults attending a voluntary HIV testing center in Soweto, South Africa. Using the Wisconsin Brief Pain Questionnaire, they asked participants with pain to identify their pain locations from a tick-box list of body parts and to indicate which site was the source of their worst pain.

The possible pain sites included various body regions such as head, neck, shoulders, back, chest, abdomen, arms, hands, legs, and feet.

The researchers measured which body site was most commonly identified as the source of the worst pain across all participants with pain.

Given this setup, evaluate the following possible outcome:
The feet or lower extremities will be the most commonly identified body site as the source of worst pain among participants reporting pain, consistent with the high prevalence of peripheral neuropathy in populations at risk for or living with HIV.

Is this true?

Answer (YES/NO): NO